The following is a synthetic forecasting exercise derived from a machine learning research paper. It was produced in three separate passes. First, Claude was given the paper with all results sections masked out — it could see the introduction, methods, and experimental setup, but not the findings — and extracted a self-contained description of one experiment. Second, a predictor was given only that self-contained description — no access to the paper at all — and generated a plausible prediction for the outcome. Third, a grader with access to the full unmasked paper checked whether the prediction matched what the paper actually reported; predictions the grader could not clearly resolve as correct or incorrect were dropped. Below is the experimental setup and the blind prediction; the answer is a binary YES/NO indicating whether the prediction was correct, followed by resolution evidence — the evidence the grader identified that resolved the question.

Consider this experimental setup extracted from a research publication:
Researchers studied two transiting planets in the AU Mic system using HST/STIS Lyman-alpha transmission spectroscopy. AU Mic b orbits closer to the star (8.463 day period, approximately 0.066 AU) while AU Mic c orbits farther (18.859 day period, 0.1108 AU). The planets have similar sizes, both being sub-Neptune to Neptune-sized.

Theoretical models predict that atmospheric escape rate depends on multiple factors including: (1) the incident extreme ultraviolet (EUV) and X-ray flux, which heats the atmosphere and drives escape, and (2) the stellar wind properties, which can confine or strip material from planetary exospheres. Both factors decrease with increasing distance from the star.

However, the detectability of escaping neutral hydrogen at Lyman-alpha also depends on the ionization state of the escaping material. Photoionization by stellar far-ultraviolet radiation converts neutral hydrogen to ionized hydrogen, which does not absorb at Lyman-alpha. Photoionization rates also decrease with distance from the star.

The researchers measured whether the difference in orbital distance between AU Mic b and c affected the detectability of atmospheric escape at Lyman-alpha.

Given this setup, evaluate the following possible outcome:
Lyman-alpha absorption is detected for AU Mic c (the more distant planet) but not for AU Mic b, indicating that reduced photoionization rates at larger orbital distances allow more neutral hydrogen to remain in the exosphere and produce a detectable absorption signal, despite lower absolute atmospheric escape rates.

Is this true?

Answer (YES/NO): NO